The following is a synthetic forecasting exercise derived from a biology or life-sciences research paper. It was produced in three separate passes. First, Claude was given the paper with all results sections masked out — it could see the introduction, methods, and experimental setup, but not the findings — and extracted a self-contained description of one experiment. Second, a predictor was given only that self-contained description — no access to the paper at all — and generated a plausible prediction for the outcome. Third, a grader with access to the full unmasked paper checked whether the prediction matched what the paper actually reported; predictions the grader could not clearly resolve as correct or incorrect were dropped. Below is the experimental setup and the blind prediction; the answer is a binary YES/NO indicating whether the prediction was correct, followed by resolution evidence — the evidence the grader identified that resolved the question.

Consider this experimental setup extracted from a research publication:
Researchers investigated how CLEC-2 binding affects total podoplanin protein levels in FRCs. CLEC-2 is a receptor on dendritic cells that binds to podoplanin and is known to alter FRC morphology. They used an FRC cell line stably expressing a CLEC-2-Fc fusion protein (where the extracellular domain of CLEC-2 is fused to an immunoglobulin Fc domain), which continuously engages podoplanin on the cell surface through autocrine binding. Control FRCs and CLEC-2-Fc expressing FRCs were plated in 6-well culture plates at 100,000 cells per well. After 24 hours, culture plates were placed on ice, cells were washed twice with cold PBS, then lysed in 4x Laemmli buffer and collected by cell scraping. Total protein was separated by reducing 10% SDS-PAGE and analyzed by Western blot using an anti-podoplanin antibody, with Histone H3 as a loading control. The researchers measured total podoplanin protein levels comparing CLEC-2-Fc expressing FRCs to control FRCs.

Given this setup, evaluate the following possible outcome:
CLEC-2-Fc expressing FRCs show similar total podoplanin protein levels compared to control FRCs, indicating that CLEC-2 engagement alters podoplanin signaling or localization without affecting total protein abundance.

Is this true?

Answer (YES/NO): NO